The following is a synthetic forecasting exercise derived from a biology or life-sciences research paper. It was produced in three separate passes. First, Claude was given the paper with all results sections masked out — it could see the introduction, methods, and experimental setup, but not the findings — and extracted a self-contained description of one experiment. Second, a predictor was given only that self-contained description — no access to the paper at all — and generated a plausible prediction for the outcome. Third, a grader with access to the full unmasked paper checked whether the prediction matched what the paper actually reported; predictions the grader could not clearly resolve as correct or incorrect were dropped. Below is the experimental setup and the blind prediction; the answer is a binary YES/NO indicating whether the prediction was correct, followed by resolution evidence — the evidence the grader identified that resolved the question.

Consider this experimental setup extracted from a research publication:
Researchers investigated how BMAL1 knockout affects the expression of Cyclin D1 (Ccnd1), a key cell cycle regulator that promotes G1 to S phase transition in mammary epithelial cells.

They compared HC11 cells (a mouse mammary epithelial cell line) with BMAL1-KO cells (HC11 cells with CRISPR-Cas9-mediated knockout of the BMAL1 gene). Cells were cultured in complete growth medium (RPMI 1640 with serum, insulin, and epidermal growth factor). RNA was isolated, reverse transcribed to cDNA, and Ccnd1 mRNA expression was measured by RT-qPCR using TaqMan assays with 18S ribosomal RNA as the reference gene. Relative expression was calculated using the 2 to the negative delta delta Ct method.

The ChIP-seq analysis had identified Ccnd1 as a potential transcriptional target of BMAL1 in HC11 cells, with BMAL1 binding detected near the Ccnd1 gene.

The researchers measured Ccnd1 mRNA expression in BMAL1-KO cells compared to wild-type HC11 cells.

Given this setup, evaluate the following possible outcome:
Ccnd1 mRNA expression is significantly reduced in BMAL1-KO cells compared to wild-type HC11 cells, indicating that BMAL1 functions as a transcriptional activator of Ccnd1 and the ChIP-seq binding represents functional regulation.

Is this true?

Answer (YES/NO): NO